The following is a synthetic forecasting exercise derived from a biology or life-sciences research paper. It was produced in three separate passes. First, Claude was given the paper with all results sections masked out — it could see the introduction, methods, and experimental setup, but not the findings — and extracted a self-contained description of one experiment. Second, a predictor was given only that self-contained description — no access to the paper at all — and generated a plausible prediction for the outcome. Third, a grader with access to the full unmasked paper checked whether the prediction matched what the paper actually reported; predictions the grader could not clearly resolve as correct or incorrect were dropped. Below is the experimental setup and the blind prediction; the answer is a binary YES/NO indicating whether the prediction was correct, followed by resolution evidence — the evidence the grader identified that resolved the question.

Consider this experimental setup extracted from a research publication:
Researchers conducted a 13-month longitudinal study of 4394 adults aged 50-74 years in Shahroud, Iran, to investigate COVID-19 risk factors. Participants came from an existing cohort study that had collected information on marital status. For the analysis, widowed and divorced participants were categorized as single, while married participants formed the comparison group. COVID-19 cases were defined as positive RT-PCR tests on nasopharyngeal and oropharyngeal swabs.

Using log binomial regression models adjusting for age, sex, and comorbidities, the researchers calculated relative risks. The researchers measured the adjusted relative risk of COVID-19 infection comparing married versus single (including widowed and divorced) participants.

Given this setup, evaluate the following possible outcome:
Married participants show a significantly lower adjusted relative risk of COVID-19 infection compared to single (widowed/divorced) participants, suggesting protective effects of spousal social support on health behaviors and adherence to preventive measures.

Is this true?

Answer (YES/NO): NO